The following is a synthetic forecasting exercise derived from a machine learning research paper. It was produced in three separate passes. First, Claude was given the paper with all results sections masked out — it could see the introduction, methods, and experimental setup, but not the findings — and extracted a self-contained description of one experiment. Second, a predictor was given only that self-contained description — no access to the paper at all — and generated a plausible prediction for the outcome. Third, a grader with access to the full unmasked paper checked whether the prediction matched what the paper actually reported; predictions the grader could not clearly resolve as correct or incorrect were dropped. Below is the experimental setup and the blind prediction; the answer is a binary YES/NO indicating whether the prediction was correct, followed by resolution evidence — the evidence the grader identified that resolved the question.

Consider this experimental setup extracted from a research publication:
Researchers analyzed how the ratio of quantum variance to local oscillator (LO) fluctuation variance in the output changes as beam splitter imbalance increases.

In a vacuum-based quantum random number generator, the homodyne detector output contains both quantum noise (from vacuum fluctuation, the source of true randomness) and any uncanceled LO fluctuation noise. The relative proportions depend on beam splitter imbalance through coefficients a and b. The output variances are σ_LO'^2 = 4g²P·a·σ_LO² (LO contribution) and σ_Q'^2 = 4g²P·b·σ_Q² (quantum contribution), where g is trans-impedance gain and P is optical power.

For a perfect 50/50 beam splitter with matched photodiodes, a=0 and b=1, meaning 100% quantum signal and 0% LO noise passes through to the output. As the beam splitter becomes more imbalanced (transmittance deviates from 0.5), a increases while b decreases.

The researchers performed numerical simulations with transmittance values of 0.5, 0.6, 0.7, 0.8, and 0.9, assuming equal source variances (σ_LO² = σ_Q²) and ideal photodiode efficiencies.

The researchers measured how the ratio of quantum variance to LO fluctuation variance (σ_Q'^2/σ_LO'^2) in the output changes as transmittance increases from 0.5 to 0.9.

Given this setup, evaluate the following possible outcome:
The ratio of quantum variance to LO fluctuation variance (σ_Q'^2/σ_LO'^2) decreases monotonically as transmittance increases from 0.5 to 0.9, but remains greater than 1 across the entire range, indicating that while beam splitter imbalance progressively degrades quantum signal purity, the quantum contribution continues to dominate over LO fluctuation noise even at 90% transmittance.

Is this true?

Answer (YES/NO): NO